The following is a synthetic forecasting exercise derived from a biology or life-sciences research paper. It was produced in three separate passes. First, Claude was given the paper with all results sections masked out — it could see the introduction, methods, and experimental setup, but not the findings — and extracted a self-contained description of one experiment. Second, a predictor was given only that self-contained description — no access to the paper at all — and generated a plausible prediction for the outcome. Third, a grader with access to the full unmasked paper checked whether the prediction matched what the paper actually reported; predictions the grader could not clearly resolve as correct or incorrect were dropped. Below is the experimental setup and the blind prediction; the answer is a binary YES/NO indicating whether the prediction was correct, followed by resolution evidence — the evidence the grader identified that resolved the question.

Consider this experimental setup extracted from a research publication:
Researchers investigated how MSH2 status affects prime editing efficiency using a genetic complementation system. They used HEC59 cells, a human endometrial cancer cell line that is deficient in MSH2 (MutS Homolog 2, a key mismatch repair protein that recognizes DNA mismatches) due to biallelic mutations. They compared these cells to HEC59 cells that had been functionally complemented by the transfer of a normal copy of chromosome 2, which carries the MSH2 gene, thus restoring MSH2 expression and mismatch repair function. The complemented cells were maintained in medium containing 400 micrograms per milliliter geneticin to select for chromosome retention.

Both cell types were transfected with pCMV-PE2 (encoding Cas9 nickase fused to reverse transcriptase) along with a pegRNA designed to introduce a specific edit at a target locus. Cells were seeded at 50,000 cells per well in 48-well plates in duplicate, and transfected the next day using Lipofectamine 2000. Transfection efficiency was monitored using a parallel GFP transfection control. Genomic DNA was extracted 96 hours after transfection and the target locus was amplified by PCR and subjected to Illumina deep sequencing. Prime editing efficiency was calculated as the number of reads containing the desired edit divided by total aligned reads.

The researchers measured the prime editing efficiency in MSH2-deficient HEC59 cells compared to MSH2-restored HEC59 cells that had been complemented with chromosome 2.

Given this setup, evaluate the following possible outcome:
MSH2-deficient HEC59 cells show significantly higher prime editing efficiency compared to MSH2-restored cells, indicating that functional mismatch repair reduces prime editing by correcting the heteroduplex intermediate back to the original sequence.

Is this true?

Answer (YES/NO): YES